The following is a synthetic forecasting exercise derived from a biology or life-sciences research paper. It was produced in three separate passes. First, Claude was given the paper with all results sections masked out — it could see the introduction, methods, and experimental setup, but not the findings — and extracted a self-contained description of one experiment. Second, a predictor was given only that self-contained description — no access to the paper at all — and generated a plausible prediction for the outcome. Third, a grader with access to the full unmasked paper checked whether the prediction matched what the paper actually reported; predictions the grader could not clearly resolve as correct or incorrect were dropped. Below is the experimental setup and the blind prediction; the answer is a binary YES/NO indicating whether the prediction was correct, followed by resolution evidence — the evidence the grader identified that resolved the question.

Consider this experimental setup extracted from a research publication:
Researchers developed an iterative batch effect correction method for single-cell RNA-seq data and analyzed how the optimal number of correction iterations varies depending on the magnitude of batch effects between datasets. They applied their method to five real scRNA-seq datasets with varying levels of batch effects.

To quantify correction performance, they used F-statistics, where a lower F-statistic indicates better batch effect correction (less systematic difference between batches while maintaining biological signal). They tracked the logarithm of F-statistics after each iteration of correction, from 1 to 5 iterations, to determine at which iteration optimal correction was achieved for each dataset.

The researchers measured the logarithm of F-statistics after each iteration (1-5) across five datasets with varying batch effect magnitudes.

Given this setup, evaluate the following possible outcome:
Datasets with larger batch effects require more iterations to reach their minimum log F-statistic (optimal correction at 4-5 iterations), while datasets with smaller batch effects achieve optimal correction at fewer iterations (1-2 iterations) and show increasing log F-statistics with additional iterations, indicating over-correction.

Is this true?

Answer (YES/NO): NO